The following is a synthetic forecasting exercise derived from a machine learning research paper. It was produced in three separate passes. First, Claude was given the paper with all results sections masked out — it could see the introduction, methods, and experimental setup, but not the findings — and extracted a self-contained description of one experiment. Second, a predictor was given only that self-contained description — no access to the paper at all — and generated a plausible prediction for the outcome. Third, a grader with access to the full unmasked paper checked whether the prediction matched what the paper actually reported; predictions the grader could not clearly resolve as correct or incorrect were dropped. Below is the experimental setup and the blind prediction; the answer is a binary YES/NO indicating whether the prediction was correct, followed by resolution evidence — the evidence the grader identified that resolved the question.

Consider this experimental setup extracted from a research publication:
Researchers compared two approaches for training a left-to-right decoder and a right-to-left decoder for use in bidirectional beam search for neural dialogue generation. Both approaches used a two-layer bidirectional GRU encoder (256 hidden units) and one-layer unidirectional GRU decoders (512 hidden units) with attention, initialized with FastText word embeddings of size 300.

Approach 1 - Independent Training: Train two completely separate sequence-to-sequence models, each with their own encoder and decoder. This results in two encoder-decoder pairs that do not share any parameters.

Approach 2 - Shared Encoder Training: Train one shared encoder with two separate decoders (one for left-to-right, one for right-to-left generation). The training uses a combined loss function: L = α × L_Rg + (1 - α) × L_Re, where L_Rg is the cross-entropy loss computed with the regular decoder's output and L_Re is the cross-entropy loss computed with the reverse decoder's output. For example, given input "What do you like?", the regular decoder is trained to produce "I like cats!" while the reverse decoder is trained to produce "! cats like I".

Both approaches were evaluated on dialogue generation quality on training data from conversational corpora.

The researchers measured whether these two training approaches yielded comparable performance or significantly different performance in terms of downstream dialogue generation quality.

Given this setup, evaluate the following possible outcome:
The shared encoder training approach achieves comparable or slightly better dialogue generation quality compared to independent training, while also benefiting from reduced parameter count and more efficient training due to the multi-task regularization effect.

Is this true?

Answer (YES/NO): NO